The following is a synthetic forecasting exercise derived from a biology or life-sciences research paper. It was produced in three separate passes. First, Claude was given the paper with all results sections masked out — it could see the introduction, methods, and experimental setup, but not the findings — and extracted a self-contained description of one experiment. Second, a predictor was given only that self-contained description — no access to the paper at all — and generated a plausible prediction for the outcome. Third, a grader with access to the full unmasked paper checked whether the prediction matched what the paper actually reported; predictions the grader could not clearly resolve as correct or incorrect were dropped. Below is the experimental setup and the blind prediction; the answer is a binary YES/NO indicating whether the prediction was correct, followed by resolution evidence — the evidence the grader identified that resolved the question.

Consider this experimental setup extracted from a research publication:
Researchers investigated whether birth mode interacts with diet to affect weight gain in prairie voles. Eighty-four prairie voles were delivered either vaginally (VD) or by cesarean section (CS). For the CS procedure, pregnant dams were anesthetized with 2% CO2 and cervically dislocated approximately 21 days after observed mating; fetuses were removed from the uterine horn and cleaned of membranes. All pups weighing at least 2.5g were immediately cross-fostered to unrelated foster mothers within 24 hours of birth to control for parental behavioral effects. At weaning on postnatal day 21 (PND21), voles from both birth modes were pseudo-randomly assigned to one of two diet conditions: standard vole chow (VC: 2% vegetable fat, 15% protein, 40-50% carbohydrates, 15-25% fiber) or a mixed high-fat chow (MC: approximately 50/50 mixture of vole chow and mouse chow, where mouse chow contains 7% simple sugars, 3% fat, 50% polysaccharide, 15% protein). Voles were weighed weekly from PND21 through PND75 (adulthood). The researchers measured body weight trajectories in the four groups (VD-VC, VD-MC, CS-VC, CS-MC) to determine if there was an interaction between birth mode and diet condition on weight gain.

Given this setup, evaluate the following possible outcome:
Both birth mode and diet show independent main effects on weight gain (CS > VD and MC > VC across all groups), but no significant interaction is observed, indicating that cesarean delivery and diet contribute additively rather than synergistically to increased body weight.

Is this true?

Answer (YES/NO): NO